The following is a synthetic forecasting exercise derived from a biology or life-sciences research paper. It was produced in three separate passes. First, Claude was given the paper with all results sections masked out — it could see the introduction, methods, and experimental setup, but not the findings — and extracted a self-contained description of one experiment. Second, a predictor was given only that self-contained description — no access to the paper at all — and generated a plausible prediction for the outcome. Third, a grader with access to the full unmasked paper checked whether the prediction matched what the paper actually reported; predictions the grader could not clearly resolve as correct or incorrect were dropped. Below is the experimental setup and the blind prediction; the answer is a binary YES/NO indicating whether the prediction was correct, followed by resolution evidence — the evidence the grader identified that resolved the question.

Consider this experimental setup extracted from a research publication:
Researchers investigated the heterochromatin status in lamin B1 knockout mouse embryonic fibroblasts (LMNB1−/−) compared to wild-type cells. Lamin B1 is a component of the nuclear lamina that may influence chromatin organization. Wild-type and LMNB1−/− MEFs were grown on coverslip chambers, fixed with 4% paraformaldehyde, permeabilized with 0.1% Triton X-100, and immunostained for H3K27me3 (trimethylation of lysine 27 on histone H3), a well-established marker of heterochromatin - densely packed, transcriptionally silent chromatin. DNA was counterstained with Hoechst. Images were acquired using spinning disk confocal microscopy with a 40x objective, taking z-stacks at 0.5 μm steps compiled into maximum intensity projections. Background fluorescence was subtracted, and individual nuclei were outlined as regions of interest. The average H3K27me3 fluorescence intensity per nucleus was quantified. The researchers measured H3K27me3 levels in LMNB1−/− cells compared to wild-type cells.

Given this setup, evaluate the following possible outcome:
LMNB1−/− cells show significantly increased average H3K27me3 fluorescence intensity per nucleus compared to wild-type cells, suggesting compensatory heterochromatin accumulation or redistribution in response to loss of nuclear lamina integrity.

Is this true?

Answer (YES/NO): NO